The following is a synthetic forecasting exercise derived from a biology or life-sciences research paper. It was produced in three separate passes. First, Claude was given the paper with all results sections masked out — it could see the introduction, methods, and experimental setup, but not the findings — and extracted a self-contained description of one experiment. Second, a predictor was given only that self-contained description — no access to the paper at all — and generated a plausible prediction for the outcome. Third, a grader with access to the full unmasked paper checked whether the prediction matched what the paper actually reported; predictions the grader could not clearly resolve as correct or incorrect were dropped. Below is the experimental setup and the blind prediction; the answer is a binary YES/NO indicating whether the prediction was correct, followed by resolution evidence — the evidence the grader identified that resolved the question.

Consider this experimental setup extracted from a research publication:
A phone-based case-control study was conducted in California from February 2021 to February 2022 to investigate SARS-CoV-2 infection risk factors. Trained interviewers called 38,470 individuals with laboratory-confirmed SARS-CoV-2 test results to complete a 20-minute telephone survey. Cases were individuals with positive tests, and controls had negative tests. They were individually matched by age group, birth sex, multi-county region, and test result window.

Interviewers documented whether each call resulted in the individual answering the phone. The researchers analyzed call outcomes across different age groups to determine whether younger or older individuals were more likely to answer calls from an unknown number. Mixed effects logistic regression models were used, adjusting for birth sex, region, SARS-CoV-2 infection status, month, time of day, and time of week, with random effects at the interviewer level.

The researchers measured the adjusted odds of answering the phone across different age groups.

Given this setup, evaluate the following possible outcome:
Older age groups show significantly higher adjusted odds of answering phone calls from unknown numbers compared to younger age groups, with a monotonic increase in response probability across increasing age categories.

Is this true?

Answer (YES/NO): NO